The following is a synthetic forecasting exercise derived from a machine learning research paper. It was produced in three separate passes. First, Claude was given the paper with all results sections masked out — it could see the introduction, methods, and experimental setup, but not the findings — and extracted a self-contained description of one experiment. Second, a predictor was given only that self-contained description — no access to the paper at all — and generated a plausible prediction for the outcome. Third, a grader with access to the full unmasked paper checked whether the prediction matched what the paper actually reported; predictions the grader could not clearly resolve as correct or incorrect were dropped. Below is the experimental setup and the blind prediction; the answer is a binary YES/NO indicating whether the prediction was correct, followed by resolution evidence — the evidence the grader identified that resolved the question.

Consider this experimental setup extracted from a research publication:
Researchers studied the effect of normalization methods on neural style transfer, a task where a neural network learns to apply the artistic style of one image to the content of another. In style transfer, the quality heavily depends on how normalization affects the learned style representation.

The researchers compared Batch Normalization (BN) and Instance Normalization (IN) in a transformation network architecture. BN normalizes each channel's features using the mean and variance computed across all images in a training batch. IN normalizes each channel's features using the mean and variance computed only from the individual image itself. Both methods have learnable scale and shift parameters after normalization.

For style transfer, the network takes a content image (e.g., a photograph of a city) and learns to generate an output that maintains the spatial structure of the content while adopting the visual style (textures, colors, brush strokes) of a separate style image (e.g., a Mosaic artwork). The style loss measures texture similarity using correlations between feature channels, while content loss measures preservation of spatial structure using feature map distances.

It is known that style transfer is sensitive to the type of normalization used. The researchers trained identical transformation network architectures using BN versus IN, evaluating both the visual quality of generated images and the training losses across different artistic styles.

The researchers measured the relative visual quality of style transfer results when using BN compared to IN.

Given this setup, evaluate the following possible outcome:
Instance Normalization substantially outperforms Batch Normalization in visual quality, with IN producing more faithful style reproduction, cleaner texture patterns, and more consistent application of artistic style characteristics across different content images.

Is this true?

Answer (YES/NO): YES